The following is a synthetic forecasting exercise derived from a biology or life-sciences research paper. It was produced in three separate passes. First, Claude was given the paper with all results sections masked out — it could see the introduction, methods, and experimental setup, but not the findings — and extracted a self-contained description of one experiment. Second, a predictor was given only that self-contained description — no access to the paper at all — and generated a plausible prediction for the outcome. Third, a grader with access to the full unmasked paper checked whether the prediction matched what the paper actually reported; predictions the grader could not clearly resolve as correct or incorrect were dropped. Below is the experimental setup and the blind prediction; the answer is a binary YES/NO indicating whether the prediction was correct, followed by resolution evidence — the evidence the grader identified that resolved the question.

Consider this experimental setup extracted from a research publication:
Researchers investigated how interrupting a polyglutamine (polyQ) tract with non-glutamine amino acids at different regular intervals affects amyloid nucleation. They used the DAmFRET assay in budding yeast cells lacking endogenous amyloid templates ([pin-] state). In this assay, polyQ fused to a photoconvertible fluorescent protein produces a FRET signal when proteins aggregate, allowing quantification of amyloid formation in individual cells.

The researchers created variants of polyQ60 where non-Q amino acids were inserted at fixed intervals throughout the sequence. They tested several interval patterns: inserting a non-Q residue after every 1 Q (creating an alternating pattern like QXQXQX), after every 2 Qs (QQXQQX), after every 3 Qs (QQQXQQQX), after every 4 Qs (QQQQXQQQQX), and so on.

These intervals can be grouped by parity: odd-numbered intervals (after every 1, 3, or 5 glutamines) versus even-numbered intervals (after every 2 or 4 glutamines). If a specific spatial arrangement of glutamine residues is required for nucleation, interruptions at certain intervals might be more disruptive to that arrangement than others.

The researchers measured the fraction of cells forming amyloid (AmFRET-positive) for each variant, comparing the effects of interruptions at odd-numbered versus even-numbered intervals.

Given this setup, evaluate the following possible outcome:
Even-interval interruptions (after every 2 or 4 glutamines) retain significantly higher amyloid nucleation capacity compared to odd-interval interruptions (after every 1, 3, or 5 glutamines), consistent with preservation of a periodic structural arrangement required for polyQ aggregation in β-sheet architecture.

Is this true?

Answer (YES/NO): NO